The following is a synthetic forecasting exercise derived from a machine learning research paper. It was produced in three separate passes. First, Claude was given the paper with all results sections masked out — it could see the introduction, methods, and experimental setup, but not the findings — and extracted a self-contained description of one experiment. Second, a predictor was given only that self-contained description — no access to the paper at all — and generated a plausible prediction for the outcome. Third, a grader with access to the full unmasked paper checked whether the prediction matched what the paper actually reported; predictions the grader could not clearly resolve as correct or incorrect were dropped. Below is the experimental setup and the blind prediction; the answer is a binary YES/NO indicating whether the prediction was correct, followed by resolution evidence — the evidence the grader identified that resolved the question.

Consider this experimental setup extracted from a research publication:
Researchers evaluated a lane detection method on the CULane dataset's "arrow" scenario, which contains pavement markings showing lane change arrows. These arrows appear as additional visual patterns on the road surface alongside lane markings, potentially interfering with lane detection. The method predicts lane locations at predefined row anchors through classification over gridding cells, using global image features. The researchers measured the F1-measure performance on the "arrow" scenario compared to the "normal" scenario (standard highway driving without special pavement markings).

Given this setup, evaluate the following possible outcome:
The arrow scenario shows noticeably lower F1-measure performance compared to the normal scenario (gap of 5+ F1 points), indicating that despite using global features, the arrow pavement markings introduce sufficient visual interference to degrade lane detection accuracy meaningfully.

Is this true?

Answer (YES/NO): YES